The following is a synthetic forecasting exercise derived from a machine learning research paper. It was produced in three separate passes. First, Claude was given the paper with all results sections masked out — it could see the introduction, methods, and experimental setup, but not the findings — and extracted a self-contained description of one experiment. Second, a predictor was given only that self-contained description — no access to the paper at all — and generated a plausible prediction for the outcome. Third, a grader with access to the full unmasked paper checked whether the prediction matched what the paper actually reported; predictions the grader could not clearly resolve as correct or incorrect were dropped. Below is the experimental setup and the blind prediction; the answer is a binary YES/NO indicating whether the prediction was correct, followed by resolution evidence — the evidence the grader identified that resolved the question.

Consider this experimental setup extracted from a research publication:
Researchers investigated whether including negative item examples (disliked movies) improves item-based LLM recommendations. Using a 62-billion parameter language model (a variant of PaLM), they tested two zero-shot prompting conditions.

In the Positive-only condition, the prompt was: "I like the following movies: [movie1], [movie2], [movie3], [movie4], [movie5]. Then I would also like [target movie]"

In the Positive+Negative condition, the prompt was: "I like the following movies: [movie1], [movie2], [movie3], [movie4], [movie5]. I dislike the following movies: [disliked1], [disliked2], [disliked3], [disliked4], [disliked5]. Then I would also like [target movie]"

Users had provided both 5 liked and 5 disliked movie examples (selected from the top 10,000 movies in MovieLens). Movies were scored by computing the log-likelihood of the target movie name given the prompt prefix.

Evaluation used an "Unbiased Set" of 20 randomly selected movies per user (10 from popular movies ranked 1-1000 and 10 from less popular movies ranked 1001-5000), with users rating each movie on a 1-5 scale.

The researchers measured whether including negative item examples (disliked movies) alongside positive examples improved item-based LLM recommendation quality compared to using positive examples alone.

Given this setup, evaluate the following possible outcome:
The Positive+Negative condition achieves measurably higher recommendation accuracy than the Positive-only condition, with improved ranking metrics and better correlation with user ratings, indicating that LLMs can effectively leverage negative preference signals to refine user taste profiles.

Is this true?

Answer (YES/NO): NO